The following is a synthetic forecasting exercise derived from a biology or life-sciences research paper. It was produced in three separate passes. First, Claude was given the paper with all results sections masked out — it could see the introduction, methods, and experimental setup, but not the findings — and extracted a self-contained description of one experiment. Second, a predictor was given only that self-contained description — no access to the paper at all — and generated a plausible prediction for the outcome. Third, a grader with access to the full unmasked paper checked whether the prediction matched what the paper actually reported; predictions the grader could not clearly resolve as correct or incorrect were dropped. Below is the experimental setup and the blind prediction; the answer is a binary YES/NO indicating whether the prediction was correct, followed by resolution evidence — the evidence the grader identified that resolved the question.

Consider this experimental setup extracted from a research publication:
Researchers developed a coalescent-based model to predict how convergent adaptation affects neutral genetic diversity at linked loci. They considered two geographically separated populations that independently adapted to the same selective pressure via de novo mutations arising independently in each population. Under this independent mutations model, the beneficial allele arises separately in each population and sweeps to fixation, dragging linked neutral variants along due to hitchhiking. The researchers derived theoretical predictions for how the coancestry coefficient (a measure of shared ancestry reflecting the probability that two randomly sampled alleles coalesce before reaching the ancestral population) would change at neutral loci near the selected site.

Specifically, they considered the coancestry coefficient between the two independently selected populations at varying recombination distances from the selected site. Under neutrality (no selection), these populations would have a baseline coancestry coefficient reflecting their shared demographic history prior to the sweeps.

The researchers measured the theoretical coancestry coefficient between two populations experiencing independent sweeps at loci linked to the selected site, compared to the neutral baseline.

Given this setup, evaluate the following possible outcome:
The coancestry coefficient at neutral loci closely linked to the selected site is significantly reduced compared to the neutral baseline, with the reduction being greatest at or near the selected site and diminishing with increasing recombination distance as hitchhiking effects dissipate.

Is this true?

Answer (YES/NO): NO